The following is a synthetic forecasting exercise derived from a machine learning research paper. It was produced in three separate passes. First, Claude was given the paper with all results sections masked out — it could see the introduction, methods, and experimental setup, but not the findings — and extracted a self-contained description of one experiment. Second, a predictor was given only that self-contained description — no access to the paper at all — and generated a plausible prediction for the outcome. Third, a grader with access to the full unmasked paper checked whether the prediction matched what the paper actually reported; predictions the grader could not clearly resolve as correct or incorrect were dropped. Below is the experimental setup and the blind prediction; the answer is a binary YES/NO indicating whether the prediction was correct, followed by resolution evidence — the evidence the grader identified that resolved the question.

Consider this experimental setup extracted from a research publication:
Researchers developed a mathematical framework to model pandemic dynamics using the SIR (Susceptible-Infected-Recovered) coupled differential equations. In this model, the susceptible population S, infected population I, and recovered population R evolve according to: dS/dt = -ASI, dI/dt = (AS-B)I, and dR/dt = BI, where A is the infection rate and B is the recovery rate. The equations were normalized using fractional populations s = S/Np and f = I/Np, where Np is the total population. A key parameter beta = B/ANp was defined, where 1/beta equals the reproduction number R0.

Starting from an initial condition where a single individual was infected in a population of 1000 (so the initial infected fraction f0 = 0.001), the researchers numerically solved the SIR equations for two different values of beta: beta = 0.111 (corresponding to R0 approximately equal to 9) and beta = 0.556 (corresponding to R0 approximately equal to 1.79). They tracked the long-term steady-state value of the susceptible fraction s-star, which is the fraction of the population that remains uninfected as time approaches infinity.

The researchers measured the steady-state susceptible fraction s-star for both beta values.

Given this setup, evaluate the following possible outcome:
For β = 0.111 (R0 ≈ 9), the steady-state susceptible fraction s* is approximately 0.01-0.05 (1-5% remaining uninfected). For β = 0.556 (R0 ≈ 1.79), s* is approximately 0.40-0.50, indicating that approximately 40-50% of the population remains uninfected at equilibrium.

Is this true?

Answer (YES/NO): NO